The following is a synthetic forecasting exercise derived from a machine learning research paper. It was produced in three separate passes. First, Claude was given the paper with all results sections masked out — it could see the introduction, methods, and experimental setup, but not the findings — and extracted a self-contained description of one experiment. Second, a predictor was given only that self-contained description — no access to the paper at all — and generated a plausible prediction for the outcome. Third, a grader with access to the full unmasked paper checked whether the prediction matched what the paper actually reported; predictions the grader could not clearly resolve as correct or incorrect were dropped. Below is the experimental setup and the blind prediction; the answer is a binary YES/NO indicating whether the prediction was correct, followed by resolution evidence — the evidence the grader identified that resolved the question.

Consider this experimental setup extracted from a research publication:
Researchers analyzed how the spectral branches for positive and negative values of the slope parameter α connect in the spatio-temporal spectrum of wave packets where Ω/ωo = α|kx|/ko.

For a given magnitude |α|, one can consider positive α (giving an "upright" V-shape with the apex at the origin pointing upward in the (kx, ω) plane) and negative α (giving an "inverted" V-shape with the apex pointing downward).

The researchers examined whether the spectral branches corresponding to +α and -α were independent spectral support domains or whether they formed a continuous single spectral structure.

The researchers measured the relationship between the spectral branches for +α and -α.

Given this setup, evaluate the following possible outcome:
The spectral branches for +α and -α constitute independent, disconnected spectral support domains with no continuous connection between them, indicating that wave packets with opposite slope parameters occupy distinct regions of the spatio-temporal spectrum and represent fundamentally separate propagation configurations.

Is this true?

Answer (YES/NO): NO